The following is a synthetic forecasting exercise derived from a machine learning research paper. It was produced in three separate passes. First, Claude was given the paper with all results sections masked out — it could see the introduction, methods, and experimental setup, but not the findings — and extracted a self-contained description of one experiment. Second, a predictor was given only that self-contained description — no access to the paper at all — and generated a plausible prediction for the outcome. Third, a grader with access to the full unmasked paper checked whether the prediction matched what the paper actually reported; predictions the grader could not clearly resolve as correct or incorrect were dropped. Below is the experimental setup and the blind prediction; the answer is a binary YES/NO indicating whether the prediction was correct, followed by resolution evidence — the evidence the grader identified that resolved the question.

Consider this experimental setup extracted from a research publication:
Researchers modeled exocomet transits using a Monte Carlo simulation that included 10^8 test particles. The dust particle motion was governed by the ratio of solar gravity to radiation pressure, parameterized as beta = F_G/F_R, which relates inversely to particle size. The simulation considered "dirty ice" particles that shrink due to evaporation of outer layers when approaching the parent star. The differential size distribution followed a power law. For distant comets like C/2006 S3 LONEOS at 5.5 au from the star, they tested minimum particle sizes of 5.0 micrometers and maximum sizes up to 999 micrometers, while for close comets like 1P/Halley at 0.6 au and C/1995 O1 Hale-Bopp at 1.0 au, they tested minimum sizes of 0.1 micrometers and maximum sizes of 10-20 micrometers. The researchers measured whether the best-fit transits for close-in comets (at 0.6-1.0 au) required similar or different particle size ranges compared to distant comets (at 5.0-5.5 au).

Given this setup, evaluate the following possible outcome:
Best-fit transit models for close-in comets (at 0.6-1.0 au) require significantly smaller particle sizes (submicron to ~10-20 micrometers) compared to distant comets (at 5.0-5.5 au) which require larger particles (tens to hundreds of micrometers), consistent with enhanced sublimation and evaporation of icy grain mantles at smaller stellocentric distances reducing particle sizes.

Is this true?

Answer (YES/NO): YES